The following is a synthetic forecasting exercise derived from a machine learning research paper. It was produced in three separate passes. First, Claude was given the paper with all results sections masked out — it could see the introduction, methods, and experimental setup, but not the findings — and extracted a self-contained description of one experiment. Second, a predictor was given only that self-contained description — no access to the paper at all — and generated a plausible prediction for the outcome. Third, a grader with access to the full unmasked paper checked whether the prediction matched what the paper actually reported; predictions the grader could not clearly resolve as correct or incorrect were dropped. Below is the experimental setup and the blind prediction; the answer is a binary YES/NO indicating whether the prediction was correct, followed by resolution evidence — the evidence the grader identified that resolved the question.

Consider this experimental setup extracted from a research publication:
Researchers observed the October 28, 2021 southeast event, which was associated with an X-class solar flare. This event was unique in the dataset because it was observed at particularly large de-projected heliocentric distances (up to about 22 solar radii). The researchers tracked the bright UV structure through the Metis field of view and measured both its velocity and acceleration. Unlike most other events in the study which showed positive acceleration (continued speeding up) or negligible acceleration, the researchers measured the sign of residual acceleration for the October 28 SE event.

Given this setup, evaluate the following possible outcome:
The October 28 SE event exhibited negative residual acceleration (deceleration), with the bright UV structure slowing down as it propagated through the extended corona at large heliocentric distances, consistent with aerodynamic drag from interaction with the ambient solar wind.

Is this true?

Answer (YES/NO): YES